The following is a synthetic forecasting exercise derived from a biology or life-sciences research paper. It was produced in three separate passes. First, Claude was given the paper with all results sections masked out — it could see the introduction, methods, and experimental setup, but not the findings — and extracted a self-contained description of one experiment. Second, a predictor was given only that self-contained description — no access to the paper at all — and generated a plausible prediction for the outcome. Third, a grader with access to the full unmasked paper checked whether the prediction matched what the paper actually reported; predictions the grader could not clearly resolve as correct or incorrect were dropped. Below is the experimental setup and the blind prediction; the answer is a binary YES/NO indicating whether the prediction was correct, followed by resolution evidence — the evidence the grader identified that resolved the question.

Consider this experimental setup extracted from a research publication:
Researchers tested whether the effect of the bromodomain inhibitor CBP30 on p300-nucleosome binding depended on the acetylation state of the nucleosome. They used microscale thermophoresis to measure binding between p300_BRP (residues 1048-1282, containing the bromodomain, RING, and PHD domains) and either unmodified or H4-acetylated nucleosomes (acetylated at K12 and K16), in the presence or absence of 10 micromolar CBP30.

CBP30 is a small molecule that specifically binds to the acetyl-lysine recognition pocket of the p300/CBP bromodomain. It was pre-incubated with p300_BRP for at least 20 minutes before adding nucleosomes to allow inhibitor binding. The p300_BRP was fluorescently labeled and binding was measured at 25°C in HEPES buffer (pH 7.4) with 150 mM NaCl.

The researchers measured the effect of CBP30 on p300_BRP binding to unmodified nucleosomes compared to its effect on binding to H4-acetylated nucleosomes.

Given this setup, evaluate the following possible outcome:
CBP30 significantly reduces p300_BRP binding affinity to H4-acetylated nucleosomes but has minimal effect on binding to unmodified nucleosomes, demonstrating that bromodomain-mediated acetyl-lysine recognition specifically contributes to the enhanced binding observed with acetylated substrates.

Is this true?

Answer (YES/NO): YES